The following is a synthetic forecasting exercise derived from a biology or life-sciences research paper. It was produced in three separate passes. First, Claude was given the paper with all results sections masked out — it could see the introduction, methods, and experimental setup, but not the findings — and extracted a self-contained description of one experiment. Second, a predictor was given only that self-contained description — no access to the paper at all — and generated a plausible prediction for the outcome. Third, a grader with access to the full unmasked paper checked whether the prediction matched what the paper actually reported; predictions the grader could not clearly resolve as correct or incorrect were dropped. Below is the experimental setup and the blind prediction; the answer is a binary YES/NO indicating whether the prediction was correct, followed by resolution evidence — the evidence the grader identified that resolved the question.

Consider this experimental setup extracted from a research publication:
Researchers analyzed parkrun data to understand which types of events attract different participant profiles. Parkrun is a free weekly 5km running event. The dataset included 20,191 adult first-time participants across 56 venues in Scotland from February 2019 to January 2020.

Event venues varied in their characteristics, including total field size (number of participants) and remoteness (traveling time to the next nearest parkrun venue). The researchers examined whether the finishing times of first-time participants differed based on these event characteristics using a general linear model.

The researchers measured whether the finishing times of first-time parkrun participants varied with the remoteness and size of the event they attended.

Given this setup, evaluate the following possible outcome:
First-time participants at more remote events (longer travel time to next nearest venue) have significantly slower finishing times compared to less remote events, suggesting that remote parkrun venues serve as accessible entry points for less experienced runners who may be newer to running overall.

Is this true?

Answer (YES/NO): YES